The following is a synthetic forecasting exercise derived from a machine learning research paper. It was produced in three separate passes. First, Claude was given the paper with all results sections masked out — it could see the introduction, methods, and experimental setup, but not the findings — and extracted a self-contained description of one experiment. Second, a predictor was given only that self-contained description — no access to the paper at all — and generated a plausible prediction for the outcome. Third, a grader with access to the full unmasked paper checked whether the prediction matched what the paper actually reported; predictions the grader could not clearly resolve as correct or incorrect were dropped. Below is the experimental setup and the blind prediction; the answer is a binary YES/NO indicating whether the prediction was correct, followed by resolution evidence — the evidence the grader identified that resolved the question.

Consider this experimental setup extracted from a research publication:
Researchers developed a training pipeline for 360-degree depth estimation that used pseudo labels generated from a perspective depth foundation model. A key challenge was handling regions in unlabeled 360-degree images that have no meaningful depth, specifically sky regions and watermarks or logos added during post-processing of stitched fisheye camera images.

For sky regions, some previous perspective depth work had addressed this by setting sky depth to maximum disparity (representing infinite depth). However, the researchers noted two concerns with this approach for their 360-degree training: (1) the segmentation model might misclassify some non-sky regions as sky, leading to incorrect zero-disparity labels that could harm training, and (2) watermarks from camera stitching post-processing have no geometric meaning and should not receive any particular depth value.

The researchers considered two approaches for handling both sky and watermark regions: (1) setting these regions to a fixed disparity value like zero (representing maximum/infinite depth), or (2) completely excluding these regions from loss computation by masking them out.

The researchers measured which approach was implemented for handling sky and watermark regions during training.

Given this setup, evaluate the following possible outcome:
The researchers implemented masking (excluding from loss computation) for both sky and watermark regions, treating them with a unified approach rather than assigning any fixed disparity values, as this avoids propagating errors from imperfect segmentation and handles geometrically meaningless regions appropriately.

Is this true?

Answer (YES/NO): YES